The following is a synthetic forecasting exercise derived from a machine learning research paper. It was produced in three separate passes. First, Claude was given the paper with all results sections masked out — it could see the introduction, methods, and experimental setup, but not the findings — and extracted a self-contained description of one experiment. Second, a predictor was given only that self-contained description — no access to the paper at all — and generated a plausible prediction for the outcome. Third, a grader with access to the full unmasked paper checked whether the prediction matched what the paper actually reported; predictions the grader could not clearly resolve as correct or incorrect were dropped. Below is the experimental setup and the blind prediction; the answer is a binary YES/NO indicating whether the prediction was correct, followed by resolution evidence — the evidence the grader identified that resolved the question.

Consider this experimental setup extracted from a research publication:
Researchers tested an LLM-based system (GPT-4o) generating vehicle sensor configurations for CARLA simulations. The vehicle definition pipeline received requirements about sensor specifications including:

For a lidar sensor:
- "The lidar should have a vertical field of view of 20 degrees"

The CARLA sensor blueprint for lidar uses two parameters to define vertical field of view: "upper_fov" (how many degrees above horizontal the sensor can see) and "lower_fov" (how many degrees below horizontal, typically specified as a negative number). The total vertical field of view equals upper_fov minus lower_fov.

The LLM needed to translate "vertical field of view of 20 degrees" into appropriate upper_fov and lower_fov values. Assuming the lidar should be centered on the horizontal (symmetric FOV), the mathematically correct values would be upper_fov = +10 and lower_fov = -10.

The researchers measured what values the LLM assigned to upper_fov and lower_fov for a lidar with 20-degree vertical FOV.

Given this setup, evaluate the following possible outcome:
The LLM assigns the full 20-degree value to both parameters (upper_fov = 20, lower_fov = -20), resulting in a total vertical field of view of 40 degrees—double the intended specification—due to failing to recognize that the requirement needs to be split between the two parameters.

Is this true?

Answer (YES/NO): NO